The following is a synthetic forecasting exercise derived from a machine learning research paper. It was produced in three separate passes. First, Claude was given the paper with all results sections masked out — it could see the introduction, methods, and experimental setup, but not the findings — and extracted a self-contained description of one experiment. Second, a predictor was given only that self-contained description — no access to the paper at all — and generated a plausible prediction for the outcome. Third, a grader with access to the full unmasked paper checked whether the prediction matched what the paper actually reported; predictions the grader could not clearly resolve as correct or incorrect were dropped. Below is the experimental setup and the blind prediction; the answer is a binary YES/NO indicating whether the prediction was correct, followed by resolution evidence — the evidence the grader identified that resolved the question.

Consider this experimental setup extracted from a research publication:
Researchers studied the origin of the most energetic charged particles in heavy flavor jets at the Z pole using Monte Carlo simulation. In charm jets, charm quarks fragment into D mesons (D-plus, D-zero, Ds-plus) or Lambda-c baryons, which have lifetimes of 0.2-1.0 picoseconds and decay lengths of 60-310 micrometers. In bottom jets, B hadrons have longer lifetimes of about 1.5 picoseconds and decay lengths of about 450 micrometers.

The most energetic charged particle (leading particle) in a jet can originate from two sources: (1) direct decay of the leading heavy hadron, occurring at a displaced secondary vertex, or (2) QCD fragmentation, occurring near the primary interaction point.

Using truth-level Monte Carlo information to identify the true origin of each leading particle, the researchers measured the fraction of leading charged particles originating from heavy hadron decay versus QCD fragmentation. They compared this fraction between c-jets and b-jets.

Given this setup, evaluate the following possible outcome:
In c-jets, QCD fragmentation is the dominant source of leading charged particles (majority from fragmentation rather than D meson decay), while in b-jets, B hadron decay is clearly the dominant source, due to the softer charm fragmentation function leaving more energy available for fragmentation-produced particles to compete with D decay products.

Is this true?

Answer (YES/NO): NO